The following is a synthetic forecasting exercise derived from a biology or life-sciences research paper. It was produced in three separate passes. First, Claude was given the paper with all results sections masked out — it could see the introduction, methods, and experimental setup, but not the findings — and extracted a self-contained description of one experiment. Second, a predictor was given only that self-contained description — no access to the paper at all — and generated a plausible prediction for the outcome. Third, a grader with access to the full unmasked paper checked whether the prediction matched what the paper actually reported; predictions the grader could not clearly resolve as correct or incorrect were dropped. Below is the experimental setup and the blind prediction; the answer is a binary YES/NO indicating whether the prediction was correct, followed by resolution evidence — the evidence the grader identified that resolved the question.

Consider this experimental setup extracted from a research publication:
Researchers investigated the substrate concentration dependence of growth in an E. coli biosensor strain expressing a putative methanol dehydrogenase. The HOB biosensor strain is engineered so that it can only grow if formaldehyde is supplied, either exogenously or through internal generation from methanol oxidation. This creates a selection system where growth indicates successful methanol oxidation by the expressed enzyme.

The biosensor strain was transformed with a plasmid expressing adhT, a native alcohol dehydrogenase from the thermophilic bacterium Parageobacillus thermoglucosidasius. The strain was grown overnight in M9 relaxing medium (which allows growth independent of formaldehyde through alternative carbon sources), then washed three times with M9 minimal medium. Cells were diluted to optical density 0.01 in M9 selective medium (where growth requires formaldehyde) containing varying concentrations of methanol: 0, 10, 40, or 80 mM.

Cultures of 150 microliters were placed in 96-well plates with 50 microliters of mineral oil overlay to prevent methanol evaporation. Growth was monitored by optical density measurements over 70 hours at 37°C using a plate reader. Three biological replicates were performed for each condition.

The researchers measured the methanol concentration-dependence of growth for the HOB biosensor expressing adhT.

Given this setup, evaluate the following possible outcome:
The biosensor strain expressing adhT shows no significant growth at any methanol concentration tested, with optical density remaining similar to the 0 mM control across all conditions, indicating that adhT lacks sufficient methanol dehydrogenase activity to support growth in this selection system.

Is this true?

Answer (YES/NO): NO